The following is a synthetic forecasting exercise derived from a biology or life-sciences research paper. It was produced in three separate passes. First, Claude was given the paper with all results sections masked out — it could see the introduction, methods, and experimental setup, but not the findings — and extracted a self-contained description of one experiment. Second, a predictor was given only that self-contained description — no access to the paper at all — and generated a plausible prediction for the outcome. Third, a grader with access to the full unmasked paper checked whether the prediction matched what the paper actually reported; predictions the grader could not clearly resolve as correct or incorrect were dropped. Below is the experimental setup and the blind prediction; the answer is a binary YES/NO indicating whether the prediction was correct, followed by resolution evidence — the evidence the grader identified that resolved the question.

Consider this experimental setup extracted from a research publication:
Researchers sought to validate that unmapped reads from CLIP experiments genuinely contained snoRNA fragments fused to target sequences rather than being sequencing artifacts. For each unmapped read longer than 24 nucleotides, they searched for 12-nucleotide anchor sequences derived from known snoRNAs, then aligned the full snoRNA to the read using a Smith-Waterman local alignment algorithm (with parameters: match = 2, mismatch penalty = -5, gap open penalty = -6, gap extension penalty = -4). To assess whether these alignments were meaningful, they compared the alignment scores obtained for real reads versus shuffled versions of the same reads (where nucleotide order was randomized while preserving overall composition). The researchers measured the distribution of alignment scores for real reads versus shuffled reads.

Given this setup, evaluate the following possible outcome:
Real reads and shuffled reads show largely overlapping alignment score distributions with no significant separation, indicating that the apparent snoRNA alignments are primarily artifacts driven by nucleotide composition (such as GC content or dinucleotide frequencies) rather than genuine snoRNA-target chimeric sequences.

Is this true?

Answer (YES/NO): NO